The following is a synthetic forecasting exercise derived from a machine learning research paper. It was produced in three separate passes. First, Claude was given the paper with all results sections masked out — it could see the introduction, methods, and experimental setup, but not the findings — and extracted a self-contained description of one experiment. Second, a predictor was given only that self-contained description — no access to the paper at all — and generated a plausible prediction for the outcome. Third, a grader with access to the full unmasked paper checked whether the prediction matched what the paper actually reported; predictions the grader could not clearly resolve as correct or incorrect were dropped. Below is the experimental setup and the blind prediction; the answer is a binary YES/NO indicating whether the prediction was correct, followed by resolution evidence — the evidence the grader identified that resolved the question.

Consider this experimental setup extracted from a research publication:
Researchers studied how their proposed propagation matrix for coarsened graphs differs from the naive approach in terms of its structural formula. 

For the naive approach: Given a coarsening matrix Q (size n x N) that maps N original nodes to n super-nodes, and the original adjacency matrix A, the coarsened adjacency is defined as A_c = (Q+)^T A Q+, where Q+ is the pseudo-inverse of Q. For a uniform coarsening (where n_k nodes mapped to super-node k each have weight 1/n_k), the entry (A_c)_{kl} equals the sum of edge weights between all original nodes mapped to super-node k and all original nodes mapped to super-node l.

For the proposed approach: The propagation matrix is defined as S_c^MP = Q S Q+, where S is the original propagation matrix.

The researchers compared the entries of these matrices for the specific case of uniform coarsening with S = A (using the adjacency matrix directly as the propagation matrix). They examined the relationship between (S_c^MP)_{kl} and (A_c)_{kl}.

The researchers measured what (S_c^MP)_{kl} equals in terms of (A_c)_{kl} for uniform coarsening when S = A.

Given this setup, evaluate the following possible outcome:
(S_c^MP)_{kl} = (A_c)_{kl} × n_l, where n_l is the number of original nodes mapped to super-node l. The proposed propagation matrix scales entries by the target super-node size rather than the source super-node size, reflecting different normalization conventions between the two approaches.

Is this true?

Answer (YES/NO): NO